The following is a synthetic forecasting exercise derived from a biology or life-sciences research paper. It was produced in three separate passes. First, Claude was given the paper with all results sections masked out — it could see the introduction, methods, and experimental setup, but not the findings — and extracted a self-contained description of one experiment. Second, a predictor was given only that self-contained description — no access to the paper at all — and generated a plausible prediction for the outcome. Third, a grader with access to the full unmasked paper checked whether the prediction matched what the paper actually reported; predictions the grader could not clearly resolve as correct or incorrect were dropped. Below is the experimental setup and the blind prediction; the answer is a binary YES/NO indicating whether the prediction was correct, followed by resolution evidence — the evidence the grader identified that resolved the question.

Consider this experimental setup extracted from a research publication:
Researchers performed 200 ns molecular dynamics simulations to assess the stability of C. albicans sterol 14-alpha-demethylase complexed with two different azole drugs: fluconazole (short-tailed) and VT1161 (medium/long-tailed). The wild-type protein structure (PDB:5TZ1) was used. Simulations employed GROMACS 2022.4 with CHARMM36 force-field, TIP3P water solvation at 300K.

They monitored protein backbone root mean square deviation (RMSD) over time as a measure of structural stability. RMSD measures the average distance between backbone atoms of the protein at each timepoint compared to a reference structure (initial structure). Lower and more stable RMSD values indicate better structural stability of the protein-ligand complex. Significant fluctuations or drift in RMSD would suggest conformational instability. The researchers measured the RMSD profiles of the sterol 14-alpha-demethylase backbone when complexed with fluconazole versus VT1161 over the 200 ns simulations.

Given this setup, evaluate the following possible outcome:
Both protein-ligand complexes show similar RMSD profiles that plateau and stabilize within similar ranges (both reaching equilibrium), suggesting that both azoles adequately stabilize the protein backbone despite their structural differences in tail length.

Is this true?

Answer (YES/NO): YES